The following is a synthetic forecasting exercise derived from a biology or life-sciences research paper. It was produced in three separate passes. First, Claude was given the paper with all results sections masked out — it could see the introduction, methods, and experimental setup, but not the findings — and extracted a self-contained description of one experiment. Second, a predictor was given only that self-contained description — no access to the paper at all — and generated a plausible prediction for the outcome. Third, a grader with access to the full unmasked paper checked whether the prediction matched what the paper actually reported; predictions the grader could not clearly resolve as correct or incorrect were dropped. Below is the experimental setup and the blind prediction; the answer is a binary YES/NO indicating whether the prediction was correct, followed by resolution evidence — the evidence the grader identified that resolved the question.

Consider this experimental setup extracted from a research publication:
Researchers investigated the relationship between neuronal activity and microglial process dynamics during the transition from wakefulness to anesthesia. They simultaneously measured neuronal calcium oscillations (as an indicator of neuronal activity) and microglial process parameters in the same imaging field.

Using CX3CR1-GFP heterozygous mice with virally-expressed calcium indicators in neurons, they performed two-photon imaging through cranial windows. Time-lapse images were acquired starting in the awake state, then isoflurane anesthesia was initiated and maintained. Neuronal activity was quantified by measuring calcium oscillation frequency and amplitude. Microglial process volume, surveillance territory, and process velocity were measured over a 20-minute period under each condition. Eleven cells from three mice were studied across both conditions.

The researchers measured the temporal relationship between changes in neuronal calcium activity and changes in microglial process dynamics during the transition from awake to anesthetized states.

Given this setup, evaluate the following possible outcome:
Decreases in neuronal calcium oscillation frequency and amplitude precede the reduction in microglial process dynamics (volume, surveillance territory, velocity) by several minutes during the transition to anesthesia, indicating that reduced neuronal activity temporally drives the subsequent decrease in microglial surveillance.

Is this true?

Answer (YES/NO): NO